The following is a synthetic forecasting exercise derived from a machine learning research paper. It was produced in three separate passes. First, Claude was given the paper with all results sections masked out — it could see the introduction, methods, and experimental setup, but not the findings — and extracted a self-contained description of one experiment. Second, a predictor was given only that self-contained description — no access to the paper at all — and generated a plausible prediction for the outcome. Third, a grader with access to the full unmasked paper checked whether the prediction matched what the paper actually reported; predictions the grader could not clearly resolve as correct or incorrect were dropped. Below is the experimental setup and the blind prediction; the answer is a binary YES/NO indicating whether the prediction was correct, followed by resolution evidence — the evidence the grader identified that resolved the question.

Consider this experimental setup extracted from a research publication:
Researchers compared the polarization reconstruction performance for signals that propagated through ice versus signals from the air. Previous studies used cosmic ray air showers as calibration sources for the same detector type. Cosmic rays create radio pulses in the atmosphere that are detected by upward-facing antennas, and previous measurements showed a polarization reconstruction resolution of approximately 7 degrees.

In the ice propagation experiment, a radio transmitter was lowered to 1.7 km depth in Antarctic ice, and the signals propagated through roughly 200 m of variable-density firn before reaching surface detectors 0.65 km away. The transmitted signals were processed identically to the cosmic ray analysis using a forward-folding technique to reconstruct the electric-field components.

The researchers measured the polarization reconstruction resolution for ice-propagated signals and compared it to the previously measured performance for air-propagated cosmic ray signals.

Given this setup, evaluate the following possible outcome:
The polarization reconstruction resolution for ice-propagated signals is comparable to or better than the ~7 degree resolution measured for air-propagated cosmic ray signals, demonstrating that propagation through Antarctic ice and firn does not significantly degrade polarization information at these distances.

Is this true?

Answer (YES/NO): YES